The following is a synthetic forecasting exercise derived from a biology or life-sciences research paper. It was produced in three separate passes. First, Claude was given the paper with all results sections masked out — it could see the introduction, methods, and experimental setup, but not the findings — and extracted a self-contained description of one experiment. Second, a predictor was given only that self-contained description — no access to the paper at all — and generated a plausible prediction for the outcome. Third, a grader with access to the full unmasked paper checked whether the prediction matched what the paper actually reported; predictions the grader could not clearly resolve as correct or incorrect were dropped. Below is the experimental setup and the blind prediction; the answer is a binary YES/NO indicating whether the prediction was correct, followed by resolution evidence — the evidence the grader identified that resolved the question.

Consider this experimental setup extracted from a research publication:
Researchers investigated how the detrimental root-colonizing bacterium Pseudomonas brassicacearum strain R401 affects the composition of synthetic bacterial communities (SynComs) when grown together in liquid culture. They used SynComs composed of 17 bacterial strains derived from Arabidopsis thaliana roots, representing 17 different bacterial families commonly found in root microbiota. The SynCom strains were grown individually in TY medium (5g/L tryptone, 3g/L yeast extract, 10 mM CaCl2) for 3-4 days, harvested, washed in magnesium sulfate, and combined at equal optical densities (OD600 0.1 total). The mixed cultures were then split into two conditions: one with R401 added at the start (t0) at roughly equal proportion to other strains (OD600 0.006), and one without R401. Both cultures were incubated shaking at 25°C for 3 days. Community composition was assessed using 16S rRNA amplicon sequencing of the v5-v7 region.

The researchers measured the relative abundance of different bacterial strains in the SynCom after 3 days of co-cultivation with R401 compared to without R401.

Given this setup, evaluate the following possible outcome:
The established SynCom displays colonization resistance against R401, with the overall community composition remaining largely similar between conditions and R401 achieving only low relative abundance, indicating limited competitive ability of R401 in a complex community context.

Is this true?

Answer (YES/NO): NO